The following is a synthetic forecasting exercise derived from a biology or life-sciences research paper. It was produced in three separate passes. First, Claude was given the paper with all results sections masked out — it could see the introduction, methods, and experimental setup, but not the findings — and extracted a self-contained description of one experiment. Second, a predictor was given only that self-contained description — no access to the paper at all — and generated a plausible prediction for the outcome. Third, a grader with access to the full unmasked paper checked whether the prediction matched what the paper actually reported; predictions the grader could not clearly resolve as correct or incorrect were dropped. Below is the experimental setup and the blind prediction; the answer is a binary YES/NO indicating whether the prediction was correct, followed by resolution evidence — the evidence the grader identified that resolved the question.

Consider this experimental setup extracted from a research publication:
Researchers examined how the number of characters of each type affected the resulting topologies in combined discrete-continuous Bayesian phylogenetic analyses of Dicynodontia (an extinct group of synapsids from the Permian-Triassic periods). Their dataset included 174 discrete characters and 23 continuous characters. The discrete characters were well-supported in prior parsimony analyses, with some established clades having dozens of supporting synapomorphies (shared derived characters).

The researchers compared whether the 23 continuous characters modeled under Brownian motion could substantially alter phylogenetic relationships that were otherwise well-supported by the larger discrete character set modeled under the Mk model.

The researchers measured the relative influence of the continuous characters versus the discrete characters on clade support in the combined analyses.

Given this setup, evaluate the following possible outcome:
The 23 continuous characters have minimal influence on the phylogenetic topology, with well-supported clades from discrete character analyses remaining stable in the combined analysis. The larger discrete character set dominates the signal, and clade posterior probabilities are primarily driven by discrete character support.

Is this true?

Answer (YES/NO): NO